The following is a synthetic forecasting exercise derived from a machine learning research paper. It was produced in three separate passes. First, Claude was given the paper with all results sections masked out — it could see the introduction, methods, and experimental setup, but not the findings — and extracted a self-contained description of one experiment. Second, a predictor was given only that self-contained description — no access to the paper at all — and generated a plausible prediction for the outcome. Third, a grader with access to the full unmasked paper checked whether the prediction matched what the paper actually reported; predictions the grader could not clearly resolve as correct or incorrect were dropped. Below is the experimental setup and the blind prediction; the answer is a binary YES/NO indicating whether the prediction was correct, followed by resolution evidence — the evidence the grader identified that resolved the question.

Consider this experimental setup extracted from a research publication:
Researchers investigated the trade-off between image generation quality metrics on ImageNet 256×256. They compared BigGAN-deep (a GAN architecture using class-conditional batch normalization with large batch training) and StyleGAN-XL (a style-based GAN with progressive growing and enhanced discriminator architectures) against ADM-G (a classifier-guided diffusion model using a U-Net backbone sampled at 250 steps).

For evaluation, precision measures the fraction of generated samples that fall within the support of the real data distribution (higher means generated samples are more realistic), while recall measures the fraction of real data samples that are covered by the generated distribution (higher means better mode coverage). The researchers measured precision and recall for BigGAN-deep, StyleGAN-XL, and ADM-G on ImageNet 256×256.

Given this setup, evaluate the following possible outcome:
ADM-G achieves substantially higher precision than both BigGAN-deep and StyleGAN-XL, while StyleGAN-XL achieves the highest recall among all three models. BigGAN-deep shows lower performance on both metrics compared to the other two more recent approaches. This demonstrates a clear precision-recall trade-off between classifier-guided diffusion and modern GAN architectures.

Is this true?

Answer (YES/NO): NO